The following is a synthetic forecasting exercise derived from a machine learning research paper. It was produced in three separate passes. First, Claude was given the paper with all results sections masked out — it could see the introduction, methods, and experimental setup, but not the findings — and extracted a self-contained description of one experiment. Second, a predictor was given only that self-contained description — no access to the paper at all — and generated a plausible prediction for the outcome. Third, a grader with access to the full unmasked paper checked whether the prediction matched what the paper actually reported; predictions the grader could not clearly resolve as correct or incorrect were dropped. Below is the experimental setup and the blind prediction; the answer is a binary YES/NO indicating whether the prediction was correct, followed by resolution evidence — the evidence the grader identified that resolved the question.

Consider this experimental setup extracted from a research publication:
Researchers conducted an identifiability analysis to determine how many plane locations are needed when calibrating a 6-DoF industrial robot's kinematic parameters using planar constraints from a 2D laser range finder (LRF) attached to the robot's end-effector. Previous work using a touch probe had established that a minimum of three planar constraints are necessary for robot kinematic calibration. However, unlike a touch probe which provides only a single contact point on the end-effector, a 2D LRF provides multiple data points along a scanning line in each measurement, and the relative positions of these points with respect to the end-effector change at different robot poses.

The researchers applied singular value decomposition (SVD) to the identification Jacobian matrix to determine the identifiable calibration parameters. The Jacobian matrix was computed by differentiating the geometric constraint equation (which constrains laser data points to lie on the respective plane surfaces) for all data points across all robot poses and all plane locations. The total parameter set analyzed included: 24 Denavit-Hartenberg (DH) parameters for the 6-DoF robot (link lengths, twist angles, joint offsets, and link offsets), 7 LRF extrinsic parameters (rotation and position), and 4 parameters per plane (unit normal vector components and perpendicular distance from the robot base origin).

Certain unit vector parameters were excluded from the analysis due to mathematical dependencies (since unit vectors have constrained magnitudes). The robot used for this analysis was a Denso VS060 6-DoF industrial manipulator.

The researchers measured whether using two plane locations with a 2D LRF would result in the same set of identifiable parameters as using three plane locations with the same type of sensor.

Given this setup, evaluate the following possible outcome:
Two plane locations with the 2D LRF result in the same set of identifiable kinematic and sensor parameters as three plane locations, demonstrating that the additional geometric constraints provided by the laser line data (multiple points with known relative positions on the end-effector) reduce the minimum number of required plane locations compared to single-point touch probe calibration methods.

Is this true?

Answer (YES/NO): YES